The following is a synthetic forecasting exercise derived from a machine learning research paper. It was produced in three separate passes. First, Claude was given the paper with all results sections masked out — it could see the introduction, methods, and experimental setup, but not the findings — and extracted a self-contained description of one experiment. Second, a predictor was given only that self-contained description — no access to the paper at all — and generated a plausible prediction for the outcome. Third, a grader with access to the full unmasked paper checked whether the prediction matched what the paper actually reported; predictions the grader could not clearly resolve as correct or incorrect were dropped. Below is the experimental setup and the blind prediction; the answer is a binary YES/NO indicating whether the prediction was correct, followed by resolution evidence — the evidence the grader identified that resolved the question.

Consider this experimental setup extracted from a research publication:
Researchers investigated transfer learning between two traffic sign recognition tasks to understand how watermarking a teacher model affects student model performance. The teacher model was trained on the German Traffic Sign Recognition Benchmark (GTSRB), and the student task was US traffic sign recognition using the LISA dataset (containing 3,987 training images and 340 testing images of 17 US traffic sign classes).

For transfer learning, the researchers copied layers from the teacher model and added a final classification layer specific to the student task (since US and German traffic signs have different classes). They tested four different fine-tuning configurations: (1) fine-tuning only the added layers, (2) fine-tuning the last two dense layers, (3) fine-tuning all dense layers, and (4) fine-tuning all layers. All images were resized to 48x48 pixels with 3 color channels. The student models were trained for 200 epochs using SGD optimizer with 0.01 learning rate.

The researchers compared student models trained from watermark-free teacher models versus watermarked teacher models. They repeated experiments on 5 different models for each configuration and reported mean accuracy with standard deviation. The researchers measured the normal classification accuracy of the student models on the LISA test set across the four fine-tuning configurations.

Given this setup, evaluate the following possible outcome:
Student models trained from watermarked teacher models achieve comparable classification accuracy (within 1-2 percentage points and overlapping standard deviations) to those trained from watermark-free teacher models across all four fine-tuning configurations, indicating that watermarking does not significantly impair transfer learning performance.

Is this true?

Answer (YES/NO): NO